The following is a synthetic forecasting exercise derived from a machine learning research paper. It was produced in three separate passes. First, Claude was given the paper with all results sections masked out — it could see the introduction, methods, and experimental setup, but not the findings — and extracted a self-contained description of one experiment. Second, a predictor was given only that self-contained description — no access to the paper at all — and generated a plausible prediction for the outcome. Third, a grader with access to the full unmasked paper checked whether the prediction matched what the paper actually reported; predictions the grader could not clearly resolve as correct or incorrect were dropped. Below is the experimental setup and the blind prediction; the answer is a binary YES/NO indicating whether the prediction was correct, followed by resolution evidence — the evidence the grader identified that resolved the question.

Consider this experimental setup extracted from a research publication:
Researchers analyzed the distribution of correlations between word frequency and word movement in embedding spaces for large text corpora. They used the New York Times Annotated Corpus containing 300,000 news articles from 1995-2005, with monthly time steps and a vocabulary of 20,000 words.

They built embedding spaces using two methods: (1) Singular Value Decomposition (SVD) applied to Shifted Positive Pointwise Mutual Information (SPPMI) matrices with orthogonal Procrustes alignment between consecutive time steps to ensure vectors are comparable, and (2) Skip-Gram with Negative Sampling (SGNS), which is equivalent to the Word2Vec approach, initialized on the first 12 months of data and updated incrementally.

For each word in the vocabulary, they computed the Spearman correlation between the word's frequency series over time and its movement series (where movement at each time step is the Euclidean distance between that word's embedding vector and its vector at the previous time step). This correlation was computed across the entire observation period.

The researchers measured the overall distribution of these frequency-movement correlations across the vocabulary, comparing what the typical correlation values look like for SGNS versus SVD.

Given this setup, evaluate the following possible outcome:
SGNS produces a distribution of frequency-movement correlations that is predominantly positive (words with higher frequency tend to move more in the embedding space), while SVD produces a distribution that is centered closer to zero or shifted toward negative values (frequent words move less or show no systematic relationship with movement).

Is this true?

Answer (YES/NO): YES